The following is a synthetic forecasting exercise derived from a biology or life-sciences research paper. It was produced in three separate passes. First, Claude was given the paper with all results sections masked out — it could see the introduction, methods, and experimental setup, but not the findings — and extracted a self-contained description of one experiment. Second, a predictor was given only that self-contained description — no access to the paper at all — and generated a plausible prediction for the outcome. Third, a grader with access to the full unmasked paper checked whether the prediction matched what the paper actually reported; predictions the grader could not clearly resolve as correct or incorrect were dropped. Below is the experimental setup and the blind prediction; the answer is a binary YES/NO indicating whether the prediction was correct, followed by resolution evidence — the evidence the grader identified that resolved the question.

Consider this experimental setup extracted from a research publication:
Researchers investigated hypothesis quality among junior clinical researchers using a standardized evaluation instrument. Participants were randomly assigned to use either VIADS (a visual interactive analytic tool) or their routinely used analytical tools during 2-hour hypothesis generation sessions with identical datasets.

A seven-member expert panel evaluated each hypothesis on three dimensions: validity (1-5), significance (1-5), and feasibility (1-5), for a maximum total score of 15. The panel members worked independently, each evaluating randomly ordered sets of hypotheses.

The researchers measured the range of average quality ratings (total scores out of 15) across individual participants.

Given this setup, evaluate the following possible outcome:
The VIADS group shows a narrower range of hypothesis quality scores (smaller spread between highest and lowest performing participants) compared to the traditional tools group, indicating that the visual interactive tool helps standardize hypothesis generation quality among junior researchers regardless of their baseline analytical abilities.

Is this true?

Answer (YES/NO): NO